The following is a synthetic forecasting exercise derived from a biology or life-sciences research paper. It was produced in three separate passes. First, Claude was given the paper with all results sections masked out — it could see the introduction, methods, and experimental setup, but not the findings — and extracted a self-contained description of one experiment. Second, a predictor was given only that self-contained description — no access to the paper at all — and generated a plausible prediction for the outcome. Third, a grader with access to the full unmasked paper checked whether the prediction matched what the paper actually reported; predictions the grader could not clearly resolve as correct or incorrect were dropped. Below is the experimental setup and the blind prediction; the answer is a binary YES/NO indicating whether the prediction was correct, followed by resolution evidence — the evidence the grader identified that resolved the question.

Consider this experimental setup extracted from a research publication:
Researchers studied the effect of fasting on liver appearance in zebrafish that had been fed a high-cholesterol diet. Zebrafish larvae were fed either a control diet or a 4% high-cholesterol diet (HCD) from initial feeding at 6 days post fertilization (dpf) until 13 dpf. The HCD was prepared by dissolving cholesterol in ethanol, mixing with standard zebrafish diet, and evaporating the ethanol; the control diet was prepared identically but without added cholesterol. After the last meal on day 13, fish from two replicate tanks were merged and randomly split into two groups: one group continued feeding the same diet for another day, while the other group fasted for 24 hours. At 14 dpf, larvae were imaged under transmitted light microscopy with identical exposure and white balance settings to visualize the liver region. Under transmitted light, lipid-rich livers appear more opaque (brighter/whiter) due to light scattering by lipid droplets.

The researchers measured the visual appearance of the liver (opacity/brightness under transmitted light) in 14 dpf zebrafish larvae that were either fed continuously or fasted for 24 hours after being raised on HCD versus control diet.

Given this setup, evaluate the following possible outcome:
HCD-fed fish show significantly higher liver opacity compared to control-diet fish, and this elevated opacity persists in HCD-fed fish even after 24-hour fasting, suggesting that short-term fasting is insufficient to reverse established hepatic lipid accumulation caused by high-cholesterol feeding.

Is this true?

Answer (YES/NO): NO